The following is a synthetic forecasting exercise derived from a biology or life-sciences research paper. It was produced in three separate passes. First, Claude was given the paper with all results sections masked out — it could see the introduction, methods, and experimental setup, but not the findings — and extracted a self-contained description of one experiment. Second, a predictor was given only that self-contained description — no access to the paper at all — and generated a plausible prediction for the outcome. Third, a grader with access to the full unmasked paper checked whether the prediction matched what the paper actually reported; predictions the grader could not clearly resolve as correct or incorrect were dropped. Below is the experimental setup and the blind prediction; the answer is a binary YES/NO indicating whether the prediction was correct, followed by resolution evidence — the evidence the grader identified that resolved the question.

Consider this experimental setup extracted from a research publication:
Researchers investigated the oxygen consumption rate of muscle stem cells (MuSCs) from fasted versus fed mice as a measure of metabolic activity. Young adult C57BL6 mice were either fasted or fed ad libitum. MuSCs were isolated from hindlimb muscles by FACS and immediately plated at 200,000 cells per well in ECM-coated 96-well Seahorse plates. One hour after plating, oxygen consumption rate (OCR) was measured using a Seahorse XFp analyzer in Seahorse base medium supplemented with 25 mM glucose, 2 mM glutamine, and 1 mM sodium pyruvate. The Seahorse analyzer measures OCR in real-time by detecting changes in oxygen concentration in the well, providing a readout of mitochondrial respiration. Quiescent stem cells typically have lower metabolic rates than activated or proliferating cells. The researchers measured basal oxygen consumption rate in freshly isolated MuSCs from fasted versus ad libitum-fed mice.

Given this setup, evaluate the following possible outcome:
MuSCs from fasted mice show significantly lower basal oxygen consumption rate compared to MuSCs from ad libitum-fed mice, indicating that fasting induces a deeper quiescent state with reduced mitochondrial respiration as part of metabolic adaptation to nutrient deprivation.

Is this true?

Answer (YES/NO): YES